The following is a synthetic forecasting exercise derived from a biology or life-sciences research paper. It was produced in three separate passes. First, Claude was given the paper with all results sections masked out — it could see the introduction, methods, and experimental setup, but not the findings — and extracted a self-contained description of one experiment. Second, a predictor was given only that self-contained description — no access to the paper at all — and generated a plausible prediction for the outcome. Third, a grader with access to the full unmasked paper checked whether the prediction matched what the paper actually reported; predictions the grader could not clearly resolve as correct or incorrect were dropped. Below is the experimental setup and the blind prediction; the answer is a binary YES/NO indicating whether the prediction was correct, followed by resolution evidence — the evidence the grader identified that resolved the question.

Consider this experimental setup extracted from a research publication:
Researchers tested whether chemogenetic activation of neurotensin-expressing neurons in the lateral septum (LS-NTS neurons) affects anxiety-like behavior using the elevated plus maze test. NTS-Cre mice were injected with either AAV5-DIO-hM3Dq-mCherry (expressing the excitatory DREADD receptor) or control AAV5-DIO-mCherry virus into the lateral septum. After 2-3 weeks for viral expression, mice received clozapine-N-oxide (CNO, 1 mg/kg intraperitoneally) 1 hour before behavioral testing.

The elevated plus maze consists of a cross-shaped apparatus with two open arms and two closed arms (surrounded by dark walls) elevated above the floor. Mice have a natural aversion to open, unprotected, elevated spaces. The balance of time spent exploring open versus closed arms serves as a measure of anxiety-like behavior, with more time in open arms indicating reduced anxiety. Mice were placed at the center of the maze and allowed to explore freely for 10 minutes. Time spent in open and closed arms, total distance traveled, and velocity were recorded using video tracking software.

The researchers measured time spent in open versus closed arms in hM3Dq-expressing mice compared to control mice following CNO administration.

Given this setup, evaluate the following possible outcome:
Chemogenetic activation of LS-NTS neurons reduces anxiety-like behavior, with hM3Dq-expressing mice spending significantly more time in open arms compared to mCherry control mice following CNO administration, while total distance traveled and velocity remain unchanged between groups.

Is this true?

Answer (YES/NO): NO